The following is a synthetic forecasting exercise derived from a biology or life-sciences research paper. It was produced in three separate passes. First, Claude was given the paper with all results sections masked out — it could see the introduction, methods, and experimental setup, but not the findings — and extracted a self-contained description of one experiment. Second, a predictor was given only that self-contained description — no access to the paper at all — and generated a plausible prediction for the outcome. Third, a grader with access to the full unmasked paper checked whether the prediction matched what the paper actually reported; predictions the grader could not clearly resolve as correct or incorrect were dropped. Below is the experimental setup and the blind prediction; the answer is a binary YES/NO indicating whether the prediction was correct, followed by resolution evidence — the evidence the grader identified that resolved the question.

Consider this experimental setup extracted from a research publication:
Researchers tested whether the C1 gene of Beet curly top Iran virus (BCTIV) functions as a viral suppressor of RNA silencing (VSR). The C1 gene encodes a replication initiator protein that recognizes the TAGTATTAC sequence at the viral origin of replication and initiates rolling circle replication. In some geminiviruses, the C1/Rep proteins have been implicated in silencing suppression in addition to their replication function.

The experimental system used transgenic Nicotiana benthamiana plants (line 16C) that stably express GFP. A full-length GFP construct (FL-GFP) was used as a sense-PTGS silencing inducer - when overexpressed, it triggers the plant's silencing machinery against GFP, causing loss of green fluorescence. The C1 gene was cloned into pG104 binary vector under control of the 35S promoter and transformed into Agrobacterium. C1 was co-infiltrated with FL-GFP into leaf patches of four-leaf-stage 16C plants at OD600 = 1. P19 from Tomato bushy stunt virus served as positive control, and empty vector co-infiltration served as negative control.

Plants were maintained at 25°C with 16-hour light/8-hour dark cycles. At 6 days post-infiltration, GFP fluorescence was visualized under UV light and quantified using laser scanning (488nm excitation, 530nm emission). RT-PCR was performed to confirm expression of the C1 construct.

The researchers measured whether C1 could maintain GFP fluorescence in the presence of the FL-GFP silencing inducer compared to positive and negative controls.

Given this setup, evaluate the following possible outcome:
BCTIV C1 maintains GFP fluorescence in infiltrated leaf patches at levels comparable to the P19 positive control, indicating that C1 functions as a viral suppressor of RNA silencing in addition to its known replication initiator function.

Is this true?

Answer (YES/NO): NO